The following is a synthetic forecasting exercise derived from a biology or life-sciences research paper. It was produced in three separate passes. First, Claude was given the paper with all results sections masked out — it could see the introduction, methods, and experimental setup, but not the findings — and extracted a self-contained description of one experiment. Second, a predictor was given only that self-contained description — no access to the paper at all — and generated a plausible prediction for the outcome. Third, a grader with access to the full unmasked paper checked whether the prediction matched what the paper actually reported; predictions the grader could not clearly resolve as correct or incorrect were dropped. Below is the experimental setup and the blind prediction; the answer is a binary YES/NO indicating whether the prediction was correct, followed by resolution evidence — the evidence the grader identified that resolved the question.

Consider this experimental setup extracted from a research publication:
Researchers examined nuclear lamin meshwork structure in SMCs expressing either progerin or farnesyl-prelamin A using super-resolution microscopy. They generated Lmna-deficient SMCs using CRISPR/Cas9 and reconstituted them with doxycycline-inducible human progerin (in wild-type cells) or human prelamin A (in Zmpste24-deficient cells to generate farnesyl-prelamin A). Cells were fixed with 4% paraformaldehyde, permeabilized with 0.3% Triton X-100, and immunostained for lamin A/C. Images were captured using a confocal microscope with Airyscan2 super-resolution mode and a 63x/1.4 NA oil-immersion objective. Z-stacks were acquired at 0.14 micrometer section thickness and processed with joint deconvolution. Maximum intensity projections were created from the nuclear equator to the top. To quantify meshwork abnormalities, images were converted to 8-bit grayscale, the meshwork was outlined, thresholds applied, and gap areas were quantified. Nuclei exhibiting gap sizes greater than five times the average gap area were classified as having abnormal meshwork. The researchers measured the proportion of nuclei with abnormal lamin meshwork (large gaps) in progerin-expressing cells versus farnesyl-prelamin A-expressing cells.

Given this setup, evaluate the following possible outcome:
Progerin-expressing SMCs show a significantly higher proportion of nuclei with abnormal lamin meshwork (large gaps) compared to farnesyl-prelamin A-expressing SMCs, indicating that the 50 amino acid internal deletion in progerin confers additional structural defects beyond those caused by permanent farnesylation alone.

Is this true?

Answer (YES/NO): NO